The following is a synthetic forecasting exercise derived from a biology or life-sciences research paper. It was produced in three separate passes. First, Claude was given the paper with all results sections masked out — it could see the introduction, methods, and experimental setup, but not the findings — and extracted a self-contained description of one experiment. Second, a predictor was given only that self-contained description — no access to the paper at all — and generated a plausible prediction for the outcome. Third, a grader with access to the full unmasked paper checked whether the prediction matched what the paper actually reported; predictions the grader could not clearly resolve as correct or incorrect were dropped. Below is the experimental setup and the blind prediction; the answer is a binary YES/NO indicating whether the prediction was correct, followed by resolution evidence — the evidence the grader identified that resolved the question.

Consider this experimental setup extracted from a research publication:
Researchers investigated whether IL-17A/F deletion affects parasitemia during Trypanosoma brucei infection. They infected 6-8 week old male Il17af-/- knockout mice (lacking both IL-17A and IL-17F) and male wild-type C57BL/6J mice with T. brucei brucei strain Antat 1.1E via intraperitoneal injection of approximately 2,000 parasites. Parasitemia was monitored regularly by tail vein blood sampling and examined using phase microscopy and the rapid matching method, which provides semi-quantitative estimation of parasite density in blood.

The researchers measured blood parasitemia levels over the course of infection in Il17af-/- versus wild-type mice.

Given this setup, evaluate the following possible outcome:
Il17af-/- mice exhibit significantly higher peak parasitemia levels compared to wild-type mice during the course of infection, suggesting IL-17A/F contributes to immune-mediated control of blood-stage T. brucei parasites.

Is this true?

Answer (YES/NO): NO